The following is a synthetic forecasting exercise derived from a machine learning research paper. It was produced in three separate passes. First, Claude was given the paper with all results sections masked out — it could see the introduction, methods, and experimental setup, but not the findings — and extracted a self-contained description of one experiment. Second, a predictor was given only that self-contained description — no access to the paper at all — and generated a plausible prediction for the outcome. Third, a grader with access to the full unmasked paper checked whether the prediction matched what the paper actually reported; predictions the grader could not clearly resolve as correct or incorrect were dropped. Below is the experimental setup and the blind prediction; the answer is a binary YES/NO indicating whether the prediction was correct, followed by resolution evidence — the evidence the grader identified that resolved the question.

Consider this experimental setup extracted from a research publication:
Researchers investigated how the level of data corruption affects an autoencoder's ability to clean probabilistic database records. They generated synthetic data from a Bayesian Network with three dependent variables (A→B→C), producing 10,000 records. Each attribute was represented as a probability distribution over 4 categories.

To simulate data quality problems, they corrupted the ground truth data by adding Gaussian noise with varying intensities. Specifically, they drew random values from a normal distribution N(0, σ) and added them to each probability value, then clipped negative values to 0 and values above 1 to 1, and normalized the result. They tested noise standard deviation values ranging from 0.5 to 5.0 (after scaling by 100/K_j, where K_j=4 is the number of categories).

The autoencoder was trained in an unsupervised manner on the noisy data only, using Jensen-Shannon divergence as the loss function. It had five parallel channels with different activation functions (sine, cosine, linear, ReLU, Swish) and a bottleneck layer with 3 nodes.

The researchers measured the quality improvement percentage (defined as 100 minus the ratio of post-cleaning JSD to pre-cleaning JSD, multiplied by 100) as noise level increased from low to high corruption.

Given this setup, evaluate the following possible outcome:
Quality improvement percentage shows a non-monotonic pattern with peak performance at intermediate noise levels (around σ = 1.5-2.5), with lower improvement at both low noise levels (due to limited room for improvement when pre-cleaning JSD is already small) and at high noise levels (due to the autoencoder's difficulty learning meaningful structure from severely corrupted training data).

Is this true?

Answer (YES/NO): NO